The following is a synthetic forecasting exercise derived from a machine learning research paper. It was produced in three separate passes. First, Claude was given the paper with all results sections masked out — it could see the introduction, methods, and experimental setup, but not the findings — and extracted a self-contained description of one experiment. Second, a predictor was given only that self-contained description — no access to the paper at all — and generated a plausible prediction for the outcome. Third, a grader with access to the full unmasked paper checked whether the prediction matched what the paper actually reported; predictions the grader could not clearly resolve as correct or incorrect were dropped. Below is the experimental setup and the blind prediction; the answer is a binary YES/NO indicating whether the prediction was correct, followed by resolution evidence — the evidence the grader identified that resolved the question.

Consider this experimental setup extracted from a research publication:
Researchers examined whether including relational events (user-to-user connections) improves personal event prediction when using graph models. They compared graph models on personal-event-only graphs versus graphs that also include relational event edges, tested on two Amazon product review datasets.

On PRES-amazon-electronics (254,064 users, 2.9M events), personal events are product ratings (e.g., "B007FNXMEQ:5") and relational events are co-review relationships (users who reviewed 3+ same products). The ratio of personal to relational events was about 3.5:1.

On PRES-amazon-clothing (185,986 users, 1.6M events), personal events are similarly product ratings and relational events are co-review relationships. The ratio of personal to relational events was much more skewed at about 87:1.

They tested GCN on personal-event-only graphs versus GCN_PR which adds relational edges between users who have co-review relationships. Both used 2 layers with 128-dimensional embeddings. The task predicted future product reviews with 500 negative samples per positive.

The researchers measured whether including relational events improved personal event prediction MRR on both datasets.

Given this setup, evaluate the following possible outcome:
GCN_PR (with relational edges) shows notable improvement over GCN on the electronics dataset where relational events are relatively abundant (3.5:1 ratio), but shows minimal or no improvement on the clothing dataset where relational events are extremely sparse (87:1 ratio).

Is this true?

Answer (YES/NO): YES